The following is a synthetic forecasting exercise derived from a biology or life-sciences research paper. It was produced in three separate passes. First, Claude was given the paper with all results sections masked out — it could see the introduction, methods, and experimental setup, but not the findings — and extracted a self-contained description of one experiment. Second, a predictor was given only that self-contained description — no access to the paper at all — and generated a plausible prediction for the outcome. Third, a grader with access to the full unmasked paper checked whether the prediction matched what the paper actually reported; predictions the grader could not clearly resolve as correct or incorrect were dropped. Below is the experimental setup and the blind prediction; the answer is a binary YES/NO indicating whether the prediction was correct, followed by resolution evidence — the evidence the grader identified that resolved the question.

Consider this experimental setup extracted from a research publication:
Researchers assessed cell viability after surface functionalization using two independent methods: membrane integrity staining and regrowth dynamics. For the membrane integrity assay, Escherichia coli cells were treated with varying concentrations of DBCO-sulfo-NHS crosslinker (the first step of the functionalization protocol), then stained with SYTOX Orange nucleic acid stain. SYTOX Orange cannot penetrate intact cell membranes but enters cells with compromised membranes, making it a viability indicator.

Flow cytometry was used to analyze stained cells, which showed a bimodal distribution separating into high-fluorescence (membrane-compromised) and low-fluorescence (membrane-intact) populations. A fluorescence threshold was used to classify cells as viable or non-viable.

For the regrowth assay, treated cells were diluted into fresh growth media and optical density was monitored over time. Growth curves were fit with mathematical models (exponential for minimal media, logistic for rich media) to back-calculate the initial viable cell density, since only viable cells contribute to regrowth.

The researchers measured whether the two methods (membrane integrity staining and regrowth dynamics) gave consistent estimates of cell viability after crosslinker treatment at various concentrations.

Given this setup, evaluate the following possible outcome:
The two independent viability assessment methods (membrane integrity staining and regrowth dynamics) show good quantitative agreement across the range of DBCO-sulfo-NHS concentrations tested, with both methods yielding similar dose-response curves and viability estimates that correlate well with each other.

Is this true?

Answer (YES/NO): YES